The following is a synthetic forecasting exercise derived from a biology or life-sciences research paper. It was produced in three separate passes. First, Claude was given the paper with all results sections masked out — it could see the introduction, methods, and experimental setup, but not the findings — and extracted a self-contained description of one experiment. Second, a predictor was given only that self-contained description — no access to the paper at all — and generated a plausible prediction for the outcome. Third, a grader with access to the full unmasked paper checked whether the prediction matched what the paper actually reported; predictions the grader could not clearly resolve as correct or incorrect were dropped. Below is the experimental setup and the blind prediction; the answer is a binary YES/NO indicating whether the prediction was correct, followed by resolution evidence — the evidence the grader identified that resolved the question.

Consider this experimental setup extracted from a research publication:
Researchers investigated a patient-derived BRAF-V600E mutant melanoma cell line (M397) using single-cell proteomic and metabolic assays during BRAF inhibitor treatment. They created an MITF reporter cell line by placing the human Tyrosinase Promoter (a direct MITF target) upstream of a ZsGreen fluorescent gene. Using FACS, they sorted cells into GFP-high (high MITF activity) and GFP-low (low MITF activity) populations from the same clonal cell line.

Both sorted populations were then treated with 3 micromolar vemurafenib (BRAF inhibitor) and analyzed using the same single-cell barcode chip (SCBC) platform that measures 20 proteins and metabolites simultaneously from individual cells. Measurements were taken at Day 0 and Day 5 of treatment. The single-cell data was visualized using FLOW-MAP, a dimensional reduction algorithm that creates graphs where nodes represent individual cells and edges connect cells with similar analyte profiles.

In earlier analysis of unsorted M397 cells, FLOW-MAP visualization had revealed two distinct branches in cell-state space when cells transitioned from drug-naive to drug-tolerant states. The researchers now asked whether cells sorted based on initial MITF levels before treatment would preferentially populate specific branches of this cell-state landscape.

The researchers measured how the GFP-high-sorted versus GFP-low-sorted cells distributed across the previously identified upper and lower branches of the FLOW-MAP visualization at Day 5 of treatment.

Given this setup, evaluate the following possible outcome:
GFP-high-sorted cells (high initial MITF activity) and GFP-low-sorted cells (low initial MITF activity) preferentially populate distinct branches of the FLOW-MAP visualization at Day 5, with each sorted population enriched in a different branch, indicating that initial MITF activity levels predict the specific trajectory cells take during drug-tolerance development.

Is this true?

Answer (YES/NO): YES